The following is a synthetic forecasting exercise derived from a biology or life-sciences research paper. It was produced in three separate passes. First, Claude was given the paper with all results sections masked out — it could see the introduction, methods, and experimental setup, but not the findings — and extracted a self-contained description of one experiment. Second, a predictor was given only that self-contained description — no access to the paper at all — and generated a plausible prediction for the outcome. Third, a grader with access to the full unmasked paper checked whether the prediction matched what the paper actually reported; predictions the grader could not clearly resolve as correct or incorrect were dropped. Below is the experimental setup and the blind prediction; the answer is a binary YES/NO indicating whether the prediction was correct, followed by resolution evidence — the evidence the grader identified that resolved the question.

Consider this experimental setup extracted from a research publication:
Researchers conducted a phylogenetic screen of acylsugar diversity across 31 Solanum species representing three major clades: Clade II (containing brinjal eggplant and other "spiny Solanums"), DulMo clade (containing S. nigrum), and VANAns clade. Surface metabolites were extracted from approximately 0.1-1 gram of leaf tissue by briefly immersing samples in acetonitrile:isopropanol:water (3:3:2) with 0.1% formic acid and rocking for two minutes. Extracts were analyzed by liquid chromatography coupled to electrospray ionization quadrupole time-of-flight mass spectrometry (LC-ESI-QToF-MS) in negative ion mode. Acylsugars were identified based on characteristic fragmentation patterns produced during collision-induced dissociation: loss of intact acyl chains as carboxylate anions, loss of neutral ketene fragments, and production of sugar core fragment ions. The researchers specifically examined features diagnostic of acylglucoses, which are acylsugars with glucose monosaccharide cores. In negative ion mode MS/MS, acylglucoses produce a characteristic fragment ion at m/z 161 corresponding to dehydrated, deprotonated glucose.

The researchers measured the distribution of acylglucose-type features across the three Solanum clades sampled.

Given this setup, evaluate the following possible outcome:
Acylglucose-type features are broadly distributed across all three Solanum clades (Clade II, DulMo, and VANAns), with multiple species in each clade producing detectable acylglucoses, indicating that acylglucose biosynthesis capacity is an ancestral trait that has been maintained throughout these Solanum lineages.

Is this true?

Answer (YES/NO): NO